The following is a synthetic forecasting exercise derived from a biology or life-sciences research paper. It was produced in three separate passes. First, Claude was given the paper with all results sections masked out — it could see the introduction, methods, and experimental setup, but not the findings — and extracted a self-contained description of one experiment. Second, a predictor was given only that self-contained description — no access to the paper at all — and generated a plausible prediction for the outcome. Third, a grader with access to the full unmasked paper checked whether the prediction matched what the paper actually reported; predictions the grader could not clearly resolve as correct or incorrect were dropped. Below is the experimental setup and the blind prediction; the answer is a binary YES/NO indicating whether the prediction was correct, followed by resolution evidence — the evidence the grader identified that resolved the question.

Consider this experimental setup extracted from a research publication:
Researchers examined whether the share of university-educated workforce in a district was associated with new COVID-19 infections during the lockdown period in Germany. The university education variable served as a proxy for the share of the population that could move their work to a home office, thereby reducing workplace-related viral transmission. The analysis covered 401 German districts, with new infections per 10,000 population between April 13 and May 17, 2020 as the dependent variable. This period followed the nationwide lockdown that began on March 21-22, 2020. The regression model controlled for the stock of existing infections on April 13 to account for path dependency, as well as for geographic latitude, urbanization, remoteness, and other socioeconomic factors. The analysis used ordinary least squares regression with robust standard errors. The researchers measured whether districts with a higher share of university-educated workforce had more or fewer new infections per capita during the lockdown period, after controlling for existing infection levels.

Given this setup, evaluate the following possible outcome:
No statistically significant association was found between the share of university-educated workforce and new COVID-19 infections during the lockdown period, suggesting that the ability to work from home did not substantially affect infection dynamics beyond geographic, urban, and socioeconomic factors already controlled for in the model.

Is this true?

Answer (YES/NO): NO